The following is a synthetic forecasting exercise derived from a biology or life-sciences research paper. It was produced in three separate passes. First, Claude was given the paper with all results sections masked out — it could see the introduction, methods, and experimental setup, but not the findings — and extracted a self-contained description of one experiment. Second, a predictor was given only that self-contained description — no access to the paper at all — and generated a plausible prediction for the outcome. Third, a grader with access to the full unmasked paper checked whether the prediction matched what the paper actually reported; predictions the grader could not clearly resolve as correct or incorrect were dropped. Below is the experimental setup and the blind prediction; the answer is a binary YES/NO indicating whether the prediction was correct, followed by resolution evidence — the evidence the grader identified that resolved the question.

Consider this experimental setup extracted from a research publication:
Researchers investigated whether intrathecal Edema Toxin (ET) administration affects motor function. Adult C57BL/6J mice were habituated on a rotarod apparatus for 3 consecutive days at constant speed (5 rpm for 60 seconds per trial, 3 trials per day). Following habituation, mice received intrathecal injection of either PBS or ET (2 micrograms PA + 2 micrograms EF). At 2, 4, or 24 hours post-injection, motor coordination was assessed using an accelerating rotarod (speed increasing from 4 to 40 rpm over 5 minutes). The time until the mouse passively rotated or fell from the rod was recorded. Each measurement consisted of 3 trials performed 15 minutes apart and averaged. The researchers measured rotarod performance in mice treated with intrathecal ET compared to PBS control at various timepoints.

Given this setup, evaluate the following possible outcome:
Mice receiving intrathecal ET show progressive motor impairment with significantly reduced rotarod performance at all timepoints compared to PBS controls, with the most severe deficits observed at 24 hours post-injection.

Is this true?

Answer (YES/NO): NO